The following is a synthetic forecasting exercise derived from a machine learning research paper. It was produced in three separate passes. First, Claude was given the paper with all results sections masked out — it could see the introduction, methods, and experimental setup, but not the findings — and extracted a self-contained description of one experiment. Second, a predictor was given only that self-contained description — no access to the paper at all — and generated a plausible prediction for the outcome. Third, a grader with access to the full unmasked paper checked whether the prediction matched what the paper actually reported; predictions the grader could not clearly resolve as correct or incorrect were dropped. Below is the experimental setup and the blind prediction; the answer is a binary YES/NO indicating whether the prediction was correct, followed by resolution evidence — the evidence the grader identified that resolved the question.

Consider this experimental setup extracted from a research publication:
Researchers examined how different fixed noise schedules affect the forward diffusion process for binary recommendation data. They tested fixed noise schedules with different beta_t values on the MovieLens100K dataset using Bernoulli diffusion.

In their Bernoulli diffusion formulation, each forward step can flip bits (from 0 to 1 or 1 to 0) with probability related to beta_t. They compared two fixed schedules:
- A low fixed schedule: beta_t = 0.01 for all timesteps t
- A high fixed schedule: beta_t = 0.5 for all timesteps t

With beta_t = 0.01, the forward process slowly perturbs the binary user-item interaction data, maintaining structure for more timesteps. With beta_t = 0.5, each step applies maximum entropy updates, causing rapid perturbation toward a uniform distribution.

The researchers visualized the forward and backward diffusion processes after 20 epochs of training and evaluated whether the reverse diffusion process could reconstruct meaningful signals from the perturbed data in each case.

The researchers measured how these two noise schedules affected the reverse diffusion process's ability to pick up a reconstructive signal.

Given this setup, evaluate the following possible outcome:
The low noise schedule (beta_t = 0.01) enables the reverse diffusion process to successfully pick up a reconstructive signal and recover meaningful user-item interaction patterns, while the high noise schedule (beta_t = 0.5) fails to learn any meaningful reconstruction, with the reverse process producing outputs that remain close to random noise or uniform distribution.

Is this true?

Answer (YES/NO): YES